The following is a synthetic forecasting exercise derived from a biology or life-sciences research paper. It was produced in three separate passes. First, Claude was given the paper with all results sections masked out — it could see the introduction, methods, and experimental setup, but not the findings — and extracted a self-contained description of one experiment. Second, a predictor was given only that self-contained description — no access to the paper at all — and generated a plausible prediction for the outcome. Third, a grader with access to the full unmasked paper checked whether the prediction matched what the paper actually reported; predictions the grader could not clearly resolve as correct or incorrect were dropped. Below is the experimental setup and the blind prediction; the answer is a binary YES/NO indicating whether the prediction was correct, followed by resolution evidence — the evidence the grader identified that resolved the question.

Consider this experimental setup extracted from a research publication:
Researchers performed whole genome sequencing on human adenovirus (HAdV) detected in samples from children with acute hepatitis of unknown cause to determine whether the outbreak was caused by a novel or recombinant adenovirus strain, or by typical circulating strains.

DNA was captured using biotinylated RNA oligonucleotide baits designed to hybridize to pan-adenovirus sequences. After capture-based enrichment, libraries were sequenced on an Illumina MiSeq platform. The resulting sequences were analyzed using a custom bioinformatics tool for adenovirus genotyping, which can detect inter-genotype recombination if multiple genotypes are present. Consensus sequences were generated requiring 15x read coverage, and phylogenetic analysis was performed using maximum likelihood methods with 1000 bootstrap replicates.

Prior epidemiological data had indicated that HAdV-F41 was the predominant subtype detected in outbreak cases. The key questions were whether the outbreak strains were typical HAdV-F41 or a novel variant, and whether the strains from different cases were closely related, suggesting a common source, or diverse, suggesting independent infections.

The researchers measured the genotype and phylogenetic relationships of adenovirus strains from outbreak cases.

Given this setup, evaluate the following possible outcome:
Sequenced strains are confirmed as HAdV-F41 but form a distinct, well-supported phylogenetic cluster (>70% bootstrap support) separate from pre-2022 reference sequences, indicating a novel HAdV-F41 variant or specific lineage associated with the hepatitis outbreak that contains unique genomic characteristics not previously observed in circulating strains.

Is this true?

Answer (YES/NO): NO